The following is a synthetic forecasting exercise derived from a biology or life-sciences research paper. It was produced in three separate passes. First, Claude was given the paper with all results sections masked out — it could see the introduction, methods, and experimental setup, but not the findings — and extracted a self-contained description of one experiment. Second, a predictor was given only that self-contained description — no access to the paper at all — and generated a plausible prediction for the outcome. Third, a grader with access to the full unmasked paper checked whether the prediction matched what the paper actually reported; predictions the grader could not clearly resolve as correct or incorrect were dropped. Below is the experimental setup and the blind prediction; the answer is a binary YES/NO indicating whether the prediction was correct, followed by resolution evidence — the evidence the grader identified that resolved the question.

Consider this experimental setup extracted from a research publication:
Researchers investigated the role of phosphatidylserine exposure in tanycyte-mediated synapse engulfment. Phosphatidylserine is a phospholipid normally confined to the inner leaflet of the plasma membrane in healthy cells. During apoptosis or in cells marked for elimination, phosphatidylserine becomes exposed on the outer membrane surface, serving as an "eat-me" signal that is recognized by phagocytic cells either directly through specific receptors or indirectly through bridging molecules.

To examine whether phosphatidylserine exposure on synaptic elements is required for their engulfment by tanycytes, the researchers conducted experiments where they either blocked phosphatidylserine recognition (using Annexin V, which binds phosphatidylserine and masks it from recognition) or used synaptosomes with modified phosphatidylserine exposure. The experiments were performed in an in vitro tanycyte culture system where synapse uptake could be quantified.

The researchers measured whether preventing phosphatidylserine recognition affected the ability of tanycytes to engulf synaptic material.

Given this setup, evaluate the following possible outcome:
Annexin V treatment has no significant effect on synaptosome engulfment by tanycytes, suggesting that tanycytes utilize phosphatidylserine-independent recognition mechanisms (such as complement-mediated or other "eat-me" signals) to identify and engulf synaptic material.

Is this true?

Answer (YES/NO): NO